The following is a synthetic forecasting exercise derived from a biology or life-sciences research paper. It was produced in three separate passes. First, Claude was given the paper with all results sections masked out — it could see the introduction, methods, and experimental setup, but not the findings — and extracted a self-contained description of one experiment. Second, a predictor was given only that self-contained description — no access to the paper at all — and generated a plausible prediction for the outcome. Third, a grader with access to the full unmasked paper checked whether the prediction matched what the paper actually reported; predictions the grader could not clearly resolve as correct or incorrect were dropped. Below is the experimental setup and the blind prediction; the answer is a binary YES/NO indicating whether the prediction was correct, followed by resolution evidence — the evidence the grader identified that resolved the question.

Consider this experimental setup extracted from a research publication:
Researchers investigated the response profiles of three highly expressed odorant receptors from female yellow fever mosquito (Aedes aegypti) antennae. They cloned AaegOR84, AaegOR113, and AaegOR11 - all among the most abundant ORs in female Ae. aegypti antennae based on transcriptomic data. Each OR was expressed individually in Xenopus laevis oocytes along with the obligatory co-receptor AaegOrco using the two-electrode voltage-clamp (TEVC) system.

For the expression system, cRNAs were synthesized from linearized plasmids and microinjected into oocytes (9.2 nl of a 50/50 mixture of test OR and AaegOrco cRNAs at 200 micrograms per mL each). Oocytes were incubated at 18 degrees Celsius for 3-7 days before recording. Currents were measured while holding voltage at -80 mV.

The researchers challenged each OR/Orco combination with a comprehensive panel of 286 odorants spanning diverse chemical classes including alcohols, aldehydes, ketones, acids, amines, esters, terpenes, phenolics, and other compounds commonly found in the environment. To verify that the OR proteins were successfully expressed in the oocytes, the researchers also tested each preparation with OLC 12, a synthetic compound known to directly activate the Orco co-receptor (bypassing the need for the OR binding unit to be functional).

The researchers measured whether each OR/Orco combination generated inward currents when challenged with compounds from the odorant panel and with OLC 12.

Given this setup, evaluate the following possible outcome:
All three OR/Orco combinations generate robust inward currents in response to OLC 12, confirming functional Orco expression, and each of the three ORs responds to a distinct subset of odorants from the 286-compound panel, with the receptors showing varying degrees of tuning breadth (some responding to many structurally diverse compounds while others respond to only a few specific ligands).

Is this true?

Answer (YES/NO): NO